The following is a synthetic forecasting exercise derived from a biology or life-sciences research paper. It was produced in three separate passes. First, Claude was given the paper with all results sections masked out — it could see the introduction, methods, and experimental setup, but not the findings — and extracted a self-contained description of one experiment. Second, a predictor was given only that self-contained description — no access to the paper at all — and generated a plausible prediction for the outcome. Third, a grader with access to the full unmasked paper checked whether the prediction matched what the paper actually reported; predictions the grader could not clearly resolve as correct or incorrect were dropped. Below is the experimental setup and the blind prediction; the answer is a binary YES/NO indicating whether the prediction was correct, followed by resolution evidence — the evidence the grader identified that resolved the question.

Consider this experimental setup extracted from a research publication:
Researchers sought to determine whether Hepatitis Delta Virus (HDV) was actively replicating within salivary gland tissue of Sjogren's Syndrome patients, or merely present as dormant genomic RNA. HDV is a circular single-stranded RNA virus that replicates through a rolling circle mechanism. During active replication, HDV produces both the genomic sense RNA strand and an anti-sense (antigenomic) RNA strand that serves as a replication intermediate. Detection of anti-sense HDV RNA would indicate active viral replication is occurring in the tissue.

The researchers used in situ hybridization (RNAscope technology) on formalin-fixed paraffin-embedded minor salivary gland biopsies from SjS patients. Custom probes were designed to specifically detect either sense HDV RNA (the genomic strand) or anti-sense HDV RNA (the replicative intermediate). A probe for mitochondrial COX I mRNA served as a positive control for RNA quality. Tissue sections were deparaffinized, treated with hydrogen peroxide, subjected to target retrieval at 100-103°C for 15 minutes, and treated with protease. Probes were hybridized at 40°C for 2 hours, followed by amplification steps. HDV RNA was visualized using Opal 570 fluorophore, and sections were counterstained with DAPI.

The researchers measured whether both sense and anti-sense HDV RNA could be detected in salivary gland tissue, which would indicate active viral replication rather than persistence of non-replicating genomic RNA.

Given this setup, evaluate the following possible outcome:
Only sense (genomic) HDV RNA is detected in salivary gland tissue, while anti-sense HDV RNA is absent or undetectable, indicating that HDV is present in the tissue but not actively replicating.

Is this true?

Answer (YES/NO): NO